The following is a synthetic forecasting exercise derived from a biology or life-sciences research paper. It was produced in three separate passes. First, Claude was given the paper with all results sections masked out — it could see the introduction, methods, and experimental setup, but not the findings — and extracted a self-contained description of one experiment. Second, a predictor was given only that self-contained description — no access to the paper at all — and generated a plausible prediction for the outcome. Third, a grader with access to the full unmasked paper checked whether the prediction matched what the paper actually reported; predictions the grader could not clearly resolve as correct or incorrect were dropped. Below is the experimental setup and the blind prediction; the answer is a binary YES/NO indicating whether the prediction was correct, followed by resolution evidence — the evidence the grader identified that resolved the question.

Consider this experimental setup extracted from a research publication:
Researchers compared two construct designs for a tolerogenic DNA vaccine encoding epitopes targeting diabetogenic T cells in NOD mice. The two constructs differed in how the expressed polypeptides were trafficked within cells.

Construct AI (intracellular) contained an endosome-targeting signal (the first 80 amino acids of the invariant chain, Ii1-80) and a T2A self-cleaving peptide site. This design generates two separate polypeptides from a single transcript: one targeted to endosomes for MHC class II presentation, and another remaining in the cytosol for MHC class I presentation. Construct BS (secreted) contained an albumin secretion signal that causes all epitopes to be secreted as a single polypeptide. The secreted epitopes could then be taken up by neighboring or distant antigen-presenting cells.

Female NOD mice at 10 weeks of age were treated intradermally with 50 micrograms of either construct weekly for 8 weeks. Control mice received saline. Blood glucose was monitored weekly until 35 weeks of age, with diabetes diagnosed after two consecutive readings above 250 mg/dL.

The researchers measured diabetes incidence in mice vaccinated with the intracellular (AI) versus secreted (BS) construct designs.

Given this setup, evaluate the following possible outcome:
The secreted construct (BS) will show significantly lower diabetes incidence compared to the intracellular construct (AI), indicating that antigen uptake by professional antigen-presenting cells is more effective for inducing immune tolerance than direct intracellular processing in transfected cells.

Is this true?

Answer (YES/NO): NO